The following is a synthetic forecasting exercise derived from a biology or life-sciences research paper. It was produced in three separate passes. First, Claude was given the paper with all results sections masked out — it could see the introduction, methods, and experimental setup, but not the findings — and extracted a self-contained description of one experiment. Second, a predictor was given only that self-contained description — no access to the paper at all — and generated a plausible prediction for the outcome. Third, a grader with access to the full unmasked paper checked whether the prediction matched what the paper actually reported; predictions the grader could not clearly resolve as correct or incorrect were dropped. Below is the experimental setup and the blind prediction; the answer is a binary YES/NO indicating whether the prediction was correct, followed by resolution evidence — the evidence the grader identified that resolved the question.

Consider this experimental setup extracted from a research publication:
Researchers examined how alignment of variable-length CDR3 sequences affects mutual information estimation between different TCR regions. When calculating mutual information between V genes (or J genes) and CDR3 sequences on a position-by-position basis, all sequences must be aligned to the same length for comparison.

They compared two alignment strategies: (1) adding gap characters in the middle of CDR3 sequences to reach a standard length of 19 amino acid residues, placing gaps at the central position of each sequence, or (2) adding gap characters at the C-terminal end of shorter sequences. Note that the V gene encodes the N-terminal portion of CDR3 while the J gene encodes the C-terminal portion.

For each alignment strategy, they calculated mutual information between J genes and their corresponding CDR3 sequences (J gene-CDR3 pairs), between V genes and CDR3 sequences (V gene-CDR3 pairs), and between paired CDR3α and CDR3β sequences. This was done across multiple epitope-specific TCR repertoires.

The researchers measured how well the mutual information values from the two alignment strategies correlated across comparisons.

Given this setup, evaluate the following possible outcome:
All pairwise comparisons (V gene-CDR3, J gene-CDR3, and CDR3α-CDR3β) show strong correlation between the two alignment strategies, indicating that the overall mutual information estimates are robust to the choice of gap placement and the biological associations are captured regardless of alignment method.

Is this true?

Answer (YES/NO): NO